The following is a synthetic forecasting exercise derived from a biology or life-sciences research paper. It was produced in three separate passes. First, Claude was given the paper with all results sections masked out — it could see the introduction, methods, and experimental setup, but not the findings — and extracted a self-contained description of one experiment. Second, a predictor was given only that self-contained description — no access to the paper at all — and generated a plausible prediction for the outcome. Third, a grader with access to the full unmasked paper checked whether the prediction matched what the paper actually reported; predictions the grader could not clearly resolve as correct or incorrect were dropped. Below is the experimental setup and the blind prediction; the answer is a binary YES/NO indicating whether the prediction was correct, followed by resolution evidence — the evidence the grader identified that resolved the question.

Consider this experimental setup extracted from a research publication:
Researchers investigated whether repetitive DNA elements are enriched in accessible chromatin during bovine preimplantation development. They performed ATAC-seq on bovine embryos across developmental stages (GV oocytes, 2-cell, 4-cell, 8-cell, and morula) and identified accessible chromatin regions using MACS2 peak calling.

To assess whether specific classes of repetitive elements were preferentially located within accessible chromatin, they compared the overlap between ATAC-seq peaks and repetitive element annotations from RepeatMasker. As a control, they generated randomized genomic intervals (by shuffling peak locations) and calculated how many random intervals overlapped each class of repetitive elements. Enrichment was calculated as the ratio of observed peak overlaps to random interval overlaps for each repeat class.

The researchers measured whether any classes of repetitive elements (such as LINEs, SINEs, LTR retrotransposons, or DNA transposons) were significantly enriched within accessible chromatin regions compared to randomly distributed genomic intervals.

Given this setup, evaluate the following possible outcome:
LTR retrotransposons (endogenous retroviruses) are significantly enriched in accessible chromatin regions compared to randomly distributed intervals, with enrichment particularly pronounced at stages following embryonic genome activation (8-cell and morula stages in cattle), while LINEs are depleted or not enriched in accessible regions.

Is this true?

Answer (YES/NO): NO